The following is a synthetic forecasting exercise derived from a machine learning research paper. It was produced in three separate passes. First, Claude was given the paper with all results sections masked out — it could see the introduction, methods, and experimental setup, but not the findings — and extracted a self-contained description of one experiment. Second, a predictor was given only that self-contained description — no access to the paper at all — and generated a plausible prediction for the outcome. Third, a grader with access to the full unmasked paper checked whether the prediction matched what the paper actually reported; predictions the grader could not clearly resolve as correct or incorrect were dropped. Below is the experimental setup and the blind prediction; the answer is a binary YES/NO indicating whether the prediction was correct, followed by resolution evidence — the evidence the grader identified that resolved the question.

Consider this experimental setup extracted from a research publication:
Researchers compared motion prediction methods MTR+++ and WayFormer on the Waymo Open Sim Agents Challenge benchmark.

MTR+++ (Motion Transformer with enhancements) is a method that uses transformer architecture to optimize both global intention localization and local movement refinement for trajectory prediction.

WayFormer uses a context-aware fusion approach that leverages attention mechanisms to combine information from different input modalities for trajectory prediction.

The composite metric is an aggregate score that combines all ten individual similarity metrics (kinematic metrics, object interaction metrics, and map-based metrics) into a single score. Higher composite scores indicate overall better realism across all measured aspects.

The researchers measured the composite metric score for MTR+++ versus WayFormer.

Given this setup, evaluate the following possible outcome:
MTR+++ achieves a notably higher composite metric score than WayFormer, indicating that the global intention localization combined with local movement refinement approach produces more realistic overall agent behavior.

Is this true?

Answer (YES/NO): NO